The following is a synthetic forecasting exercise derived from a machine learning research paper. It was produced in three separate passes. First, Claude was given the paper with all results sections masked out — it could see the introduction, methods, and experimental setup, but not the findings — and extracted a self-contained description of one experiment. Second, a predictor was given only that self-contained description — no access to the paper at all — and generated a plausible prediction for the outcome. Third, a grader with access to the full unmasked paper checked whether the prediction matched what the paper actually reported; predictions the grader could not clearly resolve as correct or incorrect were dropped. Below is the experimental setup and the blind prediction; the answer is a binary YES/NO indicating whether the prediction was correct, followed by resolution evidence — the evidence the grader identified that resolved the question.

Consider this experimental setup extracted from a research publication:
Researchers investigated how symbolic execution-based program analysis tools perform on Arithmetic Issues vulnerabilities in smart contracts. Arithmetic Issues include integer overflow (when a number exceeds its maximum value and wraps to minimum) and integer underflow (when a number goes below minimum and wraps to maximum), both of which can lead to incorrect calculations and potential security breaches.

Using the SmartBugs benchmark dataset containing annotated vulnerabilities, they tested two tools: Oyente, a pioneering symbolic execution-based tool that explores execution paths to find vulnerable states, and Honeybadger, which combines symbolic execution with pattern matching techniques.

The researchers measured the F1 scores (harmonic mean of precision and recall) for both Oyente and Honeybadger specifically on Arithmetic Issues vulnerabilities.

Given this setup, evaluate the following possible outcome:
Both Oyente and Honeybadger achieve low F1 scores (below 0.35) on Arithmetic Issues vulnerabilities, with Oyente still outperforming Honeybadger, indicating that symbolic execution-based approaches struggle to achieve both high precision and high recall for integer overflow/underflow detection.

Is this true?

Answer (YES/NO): YES